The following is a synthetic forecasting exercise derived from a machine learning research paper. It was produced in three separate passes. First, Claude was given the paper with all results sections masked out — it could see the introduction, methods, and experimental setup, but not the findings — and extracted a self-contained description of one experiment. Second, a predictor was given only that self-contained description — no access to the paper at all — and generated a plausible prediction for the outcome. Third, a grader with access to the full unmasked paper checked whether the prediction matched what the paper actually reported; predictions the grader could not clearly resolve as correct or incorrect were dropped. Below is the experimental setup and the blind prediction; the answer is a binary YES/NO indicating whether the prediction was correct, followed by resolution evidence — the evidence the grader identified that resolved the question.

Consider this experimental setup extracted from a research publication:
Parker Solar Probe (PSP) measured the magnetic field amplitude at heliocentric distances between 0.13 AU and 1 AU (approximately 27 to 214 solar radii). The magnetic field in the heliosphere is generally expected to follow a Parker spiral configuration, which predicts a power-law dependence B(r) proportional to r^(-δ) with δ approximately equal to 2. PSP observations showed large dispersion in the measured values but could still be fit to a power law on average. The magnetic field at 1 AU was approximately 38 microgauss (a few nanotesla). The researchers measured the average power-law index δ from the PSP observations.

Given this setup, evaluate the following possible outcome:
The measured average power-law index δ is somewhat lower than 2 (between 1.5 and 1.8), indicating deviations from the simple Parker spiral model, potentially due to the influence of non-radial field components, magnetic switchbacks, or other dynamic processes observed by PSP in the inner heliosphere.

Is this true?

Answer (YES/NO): YES